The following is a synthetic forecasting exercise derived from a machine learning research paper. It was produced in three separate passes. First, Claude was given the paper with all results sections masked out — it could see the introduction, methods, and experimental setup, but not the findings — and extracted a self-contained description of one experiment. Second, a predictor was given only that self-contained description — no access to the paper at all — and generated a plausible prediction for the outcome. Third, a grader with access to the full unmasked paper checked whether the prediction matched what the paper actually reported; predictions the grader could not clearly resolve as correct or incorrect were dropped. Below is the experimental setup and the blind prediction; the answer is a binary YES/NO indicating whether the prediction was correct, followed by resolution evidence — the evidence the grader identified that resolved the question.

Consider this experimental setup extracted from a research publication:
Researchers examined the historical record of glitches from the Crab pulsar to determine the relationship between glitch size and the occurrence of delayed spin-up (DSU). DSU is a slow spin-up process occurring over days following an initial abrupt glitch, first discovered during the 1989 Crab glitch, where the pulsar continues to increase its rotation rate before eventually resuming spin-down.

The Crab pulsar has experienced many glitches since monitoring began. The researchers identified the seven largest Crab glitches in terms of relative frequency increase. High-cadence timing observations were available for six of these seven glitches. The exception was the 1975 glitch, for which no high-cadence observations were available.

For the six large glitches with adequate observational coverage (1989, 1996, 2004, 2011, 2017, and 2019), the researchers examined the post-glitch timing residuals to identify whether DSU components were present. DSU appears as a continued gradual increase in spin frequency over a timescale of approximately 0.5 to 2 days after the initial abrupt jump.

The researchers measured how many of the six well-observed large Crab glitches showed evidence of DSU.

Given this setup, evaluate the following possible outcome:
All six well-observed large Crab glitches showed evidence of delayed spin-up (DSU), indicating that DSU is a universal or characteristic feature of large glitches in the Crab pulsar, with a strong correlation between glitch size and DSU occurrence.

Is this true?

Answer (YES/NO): YES